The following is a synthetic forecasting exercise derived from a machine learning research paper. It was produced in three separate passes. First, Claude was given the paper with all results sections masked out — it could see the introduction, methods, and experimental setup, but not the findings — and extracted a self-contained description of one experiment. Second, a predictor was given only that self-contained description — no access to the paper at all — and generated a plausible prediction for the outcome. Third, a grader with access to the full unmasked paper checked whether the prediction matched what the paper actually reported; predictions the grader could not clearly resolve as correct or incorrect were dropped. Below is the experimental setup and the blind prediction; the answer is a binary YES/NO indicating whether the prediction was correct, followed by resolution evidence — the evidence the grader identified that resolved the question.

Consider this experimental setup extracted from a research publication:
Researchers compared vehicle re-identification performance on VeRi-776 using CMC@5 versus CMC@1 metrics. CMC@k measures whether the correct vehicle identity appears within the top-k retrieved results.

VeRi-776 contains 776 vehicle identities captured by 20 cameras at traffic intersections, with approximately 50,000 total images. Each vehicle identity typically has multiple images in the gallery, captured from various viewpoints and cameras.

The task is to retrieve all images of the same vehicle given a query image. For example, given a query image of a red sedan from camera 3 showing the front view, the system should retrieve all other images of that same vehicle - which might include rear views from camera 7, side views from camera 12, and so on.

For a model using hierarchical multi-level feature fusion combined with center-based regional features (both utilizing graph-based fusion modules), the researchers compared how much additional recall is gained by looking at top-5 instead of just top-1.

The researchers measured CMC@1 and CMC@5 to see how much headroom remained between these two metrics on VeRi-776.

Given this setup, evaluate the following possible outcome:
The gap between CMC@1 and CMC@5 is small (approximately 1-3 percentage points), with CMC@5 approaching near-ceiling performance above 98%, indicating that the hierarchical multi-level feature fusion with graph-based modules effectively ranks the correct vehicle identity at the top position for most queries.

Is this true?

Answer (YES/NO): YES